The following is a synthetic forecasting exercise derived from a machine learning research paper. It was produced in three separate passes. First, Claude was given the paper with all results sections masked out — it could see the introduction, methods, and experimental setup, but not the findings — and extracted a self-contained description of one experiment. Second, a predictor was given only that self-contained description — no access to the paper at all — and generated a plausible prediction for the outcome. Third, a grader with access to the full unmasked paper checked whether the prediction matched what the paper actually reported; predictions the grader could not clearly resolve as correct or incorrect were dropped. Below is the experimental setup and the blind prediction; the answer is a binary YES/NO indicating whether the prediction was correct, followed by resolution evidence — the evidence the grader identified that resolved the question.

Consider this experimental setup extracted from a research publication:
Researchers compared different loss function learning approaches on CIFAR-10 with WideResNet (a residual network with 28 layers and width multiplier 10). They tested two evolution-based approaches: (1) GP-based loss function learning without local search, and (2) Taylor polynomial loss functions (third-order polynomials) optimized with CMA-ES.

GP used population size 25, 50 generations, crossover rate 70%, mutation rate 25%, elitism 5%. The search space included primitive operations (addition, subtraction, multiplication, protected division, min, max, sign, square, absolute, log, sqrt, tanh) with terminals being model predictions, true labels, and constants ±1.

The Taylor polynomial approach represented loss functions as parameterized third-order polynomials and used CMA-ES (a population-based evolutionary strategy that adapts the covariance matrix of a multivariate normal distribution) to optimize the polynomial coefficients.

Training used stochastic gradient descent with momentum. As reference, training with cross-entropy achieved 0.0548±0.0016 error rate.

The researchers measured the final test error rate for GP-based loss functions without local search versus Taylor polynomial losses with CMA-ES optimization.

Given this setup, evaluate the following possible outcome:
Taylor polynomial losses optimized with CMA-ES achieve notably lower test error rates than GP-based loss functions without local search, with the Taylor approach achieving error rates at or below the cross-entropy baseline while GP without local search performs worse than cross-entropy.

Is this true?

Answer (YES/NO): NO